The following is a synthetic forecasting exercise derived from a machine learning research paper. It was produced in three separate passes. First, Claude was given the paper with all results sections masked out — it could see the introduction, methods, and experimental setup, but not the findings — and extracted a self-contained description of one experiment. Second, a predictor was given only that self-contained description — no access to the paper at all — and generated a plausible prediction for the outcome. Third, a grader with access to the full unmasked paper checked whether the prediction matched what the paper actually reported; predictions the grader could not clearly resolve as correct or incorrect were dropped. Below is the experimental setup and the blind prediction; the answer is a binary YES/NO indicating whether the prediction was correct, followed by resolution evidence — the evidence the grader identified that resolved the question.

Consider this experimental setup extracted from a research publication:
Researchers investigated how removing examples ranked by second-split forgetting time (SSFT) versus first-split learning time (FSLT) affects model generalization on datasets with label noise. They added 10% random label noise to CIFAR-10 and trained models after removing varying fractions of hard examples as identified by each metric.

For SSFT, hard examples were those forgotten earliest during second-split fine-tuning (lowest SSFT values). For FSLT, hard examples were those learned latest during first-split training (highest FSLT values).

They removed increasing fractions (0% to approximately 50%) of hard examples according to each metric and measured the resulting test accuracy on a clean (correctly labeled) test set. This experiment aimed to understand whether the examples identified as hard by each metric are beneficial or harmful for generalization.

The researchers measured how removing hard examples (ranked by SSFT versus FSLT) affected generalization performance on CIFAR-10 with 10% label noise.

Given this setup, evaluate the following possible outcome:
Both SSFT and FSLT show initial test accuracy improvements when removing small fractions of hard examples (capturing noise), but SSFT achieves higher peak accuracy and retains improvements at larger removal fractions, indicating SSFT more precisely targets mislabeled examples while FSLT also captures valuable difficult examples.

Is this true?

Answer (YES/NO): NO